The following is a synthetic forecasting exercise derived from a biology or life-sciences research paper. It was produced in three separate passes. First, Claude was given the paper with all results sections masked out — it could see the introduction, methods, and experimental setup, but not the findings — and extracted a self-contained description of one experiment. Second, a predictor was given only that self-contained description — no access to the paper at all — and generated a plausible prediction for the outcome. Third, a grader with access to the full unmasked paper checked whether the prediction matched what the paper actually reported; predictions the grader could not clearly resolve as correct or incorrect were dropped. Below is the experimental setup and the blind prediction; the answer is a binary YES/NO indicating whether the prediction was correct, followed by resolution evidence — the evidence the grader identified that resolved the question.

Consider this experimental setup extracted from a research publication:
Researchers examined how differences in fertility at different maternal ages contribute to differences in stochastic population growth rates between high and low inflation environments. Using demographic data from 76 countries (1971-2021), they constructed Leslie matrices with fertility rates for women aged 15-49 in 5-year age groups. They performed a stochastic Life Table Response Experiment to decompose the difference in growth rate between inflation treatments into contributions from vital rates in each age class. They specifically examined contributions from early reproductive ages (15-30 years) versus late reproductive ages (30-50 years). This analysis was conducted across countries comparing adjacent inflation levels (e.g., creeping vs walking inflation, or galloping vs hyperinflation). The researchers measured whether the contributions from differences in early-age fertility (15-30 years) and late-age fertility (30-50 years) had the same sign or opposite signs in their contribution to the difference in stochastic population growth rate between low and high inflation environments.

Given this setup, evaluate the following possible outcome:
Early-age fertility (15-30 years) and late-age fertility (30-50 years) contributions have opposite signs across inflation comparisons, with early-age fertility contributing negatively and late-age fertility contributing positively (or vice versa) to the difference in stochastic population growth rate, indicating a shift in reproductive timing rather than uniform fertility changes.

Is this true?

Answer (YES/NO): YES